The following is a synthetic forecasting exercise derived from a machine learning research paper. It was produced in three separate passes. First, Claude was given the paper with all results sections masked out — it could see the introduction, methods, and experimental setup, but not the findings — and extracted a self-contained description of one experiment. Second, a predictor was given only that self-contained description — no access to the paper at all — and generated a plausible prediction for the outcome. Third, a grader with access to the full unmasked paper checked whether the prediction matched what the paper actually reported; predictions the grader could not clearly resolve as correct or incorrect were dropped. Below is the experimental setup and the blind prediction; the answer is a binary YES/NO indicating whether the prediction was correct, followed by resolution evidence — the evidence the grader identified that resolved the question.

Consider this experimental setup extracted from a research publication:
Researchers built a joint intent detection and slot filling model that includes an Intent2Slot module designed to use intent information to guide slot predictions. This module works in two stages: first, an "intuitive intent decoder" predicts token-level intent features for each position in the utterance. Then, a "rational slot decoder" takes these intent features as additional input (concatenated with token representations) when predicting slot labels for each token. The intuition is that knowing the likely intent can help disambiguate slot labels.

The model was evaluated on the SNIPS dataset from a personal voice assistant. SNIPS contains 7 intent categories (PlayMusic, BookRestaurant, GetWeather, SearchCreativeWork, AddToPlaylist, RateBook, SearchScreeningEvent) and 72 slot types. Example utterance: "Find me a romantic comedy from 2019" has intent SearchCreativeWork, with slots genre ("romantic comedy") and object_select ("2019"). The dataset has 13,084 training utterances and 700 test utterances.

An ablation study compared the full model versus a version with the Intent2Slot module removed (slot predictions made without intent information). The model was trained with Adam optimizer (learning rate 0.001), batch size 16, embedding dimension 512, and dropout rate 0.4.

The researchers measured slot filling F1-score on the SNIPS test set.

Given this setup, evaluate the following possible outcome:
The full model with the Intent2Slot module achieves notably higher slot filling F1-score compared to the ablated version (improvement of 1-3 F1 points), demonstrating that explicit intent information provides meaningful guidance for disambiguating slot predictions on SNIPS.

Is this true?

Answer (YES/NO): NO